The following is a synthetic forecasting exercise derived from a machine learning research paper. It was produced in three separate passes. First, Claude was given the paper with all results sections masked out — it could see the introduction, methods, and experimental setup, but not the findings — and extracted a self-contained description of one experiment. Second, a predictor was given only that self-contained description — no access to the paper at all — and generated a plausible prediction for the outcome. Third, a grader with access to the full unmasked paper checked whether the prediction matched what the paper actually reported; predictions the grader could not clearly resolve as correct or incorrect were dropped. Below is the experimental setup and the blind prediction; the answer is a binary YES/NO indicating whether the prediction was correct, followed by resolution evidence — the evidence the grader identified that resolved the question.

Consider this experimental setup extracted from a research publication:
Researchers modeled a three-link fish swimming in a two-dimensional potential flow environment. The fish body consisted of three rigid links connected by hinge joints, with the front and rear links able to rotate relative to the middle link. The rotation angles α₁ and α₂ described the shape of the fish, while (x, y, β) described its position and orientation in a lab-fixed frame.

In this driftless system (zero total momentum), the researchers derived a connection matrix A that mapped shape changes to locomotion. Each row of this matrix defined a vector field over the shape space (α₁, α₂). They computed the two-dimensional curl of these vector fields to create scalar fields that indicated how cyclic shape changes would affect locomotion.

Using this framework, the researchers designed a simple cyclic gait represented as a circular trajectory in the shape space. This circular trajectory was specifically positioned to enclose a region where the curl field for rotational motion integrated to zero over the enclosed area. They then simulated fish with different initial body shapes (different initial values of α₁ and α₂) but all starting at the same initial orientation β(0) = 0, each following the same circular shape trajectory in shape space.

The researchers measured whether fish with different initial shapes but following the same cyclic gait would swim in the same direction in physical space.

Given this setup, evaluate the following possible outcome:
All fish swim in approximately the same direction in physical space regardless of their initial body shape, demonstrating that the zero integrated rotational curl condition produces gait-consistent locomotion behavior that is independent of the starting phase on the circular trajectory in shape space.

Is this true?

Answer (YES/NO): NO